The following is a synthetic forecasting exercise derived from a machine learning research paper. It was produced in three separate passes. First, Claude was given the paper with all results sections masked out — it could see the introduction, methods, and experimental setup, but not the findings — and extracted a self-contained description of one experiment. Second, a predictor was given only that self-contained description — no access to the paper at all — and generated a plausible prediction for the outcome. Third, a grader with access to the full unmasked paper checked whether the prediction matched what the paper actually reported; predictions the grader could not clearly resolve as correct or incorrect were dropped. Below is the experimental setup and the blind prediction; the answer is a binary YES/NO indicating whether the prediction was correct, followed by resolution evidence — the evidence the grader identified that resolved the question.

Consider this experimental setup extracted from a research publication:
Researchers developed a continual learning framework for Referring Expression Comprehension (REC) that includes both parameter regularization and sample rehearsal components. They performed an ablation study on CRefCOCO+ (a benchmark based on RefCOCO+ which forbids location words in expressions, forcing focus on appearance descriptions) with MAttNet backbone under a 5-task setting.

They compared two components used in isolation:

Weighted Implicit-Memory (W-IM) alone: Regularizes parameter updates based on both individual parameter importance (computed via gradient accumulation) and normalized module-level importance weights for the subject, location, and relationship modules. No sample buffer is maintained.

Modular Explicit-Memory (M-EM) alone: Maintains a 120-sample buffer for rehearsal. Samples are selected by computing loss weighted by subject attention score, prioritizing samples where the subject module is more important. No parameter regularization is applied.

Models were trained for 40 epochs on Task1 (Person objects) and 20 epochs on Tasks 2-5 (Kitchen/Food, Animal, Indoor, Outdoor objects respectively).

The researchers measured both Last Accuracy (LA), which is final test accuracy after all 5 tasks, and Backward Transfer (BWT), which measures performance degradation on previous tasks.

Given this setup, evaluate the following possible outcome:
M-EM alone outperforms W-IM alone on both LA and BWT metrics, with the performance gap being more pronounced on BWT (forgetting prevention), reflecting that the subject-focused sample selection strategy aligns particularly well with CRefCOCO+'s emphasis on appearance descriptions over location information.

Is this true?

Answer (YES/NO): NO